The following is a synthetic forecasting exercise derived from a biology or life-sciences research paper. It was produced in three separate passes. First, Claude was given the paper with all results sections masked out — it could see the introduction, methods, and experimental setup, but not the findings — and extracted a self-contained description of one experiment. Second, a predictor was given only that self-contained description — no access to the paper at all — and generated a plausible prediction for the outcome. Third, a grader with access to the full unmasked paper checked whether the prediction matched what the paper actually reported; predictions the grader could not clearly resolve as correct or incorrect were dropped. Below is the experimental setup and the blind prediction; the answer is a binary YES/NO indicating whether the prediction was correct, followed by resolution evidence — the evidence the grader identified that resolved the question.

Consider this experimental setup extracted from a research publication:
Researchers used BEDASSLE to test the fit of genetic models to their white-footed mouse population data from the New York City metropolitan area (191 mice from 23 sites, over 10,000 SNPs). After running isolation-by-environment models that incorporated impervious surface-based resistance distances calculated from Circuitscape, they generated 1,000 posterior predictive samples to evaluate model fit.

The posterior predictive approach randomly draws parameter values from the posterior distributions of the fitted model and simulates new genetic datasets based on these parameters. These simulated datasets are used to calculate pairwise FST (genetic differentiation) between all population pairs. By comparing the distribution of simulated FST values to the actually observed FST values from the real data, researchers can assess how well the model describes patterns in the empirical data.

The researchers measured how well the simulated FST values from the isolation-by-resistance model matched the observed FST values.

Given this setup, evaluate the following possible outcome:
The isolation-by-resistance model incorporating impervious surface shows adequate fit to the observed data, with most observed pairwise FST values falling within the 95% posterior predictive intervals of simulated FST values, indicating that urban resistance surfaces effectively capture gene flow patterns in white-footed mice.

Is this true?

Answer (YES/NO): NO